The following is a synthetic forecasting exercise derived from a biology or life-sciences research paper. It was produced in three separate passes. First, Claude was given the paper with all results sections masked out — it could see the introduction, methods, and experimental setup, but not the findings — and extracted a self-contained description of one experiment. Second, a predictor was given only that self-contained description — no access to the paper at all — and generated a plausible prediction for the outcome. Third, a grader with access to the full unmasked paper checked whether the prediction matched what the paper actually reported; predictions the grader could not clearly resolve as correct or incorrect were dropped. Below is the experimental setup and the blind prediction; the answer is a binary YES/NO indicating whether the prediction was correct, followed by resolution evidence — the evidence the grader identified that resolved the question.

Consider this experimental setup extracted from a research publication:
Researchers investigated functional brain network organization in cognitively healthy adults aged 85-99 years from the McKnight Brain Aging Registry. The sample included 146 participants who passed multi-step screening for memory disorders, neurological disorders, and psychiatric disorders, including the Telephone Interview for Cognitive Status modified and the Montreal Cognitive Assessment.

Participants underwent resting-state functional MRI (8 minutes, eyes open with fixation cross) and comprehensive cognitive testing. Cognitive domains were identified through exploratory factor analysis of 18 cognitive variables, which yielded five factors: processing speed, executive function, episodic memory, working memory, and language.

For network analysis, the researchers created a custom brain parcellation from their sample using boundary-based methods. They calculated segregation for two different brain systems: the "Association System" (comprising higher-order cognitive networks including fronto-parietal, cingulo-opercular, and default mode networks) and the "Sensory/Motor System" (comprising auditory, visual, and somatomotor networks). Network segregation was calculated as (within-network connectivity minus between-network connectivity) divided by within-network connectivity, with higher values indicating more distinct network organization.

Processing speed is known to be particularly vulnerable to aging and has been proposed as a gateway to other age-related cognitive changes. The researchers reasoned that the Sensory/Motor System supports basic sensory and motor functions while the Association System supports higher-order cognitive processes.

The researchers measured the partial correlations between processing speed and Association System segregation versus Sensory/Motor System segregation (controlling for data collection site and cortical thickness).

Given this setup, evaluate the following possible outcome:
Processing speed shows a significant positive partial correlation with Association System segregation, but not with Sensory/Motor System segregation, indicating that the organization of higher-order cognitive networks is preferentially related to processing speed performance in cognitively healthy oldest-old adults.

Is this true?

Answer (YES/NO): YES